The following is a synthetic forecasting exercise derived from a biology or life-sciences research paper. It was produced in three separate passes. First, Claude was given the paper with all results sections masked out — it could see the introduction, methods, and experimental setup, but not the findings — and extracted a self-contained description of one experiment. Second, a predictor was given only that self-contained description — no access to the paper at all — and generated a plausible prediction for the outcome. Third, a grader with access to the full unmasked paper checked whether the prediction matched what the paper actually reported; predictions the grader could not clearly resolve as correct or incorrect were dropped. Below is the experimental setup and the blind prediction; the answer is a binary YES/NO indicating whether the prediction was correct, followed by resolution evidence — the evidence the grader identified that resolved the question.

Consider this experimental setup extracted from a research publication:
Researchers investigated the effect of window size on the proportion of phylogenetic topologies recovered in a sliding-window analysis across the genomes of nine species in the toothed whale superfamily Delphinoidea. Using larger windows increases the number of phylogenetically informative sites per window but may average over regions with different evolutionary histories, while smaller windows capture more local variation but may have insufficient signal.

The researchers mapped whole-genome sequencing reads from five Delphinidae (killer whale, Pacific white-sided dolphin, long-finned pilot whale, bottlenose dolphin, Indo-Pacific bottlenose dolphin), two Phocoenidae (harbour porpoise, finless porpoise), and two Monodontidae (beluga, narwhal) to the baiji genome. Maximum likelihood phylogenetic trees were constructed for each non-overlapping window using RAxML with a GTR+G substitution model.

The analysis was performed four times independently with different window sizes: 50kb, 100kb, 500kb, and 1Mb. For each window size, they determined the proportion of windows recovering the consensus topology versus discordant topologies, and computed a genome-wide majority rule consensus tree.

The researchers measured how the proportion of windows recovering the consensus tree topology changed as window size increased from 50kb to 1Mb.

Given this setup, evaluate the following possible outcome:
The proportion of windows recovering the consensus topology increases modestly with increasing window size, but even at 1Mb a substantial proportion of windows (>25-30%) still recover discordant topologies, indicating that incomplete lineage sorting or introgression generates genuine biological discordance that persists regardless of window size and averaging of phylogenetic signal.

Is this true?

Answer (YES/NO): NO